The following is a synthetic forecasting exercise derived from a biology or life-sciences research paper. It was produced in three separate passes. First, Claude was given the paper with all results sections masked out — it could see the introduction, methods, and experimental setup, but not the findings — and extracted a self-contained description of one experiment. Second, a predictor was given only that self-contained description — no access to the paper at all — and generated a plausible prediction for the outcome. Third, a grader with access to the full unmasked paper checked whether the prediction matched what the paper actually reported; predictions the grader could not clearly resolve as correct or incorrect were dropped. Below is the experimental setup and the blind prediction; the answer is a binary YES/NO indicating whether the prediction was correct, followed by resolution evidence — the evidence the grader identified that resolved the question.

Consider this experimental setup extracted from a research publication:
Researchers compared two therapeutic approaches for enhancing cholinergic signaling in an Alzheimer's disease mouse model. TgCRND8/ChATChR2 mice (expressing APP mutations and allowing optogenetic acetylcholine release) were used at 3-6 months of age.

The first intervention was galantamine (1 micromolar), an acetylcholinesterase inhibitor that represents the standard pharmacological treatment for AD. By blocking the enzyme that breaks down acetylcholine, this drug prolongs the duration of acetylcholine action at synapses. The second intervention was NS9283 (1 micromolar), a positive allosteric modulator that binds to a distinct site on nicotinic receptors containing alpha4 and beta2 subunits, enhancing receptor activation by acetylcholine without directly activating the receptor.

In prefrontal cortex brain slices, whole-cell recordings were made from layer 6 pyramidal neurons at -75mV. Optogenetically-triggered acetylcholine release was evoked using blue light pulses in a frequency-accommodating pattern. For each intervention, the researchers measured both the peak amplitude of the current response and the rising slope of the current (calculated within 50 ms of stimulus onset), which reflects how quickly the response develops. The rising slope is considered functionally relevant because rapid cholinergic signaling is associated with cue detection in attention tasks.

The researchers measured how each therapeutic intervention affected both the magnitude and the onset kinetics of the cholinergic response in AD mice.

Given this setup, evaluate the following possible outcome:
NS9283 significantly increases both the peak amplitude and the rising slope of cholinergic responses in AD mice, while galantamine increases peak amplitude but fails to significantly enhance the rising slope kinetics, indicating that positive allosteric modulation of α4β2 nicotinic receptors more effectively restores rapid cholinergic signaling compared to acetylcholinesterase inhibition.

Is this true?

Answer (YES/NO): YES